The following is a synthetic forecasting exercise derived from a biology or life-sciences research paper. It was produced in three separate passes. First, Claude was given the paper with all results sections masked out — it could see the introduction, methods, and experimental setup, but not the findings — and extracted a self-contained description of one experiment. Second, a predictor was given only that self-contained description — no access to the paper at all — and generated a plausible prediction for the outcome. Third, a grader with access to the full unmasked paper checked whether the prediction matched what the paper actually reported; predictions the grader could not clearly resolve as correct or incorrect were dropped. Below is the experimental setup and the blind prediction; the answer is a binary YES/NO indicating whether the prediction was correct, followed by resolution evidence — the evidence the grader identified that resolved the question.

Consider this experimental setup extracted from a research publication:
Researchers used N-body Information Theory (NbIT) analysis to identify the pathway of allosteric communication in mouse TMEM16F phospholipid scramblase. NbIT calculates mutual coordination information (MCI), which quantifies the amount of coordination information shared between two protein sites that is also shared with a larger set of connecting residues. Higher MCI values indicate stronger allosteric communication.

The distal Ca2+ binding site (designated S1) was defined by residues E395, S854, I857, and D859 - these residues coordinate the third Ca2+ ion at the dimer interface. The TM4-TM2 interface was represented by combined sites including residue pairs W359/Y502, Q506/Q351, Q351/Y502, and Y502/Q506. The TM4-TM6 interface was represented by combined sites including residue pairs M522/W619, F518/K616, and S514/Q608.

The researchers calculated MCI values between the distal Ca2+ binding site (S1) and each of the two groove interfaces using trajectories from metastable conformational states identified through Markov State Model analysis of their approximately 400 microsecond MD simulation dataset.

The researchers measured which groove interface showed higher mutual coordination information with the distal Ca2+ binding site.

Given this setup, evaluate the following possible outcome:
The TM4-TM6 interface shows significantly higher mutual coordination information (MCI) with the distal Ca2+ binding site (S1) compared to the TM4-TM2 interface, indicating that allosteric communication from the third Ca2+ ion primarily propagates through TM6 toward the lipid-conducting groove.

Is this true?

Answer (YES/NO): YES